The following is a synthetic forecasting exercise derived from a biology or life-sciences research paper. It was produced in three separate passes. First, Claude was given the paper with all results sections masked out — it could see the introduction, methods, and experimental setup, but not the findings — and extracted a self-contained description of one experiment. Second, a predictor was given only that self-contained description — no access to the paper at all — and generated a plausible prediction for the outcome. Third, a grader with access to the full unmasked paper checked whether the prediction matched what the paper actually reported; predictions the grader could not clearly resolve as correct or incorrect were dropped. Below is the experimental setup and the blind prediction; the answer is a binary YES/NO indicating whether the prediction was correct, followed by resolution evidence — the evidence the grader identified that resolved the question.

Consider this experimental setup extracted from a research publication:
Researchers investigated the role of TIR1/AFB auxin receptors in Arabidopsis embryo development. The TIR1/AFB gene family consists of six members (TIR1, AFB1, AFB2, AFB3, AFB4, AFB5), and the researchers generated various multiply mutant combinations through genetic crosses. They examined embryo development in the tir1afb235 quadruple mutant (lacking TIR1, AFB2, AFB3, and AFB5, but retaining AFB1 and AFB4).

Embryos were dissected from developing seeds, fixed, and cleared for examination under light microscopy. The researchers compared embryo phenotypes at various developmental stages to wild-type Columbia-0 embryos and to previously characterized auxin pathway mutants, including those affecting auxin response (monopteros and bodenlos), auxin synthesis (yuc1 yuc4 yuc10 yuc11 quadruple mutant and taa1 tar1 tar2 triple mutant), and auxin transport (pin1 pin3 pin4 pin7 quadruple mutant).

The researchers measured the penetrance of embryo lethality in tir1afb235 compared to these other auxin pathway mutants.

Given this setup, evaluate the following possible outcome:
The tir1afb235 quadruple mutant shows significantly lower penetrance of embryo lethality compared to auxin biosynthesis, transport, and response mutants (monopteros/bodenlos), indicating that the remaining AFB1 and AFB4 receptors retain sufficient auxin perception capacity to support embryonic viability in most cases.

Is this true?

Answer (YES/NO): NO